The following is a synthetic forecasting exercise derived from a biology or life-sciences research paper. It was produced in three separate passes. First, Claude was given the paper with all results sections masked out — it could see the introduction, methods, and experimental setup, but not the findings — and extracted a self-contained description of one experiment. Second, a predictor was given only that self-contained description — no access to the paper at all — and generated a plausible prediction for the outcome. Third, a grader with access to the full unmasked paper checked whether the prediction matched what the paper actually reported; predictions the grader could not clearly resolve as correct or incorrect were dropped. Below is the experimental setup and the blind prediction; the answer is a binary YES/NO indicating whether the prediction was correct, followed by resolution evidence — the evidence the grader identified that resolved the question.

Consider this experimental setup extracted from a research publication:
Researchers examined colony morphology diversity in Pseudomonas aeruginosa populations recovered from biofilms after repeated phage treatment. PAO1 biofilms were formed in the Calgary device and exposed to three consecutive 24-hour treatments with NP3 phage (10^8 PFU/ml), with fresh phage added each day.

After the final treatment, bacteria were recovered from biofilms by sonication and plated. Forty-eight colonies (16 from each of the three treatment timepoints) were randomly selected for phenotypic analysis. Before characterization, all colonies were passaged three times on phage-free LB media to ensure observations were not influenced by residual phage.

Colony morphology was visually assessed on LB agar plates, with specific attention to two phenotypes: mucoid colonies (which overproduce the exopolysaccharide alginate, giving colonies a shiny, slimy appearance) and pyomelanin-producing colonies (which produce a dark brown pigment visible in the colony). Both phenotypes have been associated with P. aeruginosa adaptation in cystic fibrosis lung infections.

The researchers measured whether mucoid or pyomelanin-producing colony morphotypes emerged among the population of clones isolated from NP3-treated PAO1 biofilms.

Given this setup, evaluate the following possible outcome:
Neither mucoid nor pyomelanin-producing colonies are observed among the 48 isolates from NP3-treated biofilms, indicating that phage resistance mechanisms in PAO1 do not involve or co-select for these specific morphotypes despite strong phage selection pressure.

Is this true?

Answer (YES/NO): NO